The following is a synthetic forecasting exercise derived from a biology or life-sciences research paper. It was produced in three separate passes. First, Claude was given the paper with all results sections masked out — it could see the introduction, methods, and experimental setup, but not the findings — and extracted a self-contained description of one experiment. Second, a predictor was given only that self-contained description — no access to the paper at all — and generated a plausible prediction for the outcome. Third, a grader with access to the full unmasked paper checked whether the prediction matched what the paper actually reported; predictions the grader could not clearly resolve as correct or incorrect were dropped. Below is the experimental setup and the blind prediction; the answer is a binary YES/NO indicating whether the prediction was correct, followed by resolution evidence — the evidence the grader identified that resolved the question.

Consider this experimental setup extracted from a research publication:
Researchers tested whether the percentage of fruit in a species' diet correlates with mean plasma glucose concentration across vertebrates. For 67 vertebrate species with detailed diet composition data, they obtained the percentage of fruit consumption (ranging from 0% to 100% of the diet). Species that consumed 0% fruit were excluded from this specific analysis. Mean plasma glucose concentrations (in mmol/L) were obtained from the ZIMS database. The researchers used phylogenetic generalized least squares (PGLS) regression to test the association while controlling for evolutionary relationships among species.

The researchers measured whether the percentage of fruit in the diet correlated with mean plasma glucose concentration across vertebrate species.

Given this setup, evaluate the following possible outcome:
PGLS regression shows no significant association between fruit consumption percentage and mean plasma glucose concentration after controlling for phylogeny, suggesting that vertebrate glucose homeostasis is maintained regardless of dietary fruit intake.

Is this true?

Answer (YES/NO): YES